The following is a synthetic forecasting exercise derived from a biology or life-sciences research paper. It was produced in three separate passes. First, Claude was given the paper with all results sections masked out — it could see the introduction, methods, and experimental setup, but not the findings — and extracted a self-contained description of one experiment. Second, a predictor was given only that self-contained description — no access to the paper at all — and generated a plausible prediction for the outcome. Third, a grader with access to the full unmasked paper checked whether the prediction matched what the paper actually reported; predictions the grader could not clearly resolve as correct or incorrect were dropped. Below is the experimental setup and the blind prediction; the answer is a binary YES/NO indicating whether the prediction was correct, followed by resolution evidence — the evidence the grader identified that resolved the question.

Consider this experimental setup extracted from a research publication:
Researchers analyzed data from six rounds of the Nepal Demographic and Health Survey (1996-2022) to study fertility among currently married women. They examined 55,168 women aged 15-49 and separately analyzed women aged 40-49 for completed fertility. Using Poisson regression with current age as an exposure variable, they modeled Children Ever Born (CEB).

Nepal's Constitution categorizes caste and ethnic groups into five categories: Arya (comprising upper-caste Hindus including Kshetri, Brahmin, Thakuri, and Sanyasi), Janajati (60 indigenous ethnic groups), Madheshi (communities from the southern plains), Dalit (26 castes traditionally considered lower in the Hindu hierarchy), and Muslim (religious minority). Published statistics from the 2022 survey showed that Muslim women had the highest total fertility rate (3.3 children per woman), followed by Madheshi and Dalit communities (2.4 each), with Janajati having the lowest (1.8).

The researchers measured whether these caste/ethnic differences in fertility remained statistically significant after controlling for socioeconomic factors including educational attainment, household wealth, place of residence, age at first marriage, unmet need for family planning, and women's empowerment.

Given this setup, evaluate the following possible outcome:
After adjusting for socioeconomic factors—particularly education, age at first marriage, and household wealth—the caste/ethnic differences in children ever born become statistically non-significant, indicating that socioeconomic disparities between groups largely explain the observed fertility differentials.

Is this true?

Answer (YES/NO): NO